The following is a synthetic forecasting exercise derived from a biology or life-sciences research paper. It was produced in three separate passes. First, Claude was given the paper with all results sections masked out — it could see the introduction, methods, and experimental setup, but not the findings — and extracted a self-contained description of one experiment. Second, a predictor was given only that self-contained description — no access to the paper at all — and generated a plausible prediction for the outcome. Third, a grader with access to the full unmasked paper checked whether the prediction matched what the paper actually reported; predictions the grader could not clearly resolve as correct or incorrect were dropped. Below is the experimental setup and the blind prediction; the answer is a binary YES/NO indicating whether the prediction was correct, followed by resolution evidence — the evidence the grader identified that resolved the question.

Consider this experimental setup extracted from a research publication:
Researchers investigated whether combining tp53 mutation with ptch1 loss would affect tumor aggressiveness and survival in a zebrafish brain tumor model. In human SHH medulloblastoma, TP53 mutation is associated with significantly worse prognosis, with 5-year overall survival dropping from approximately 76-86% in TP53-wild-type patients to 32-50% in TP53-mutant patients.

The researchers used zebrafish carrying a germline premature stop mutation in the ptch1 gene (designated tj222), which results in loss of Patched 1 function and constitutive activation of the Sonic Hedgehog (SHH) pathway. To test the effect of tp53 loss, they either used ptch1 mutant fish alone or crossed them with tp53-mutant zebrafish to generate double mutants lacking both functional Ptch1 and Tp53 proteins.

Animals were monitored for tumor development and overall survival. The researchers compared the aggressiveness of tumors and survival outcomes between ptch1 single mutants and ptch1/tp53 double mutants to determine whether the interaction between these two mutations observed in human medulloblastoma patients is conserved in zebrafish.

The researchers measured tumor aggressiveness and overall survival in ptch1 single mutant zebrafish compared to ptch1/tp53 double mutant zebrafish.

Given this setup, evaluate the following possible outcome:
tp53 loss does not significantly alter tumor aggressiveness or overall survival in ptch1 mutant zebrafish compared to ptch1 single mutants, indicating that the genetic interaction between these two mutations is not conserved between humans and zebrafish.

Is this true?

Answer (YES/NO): NO